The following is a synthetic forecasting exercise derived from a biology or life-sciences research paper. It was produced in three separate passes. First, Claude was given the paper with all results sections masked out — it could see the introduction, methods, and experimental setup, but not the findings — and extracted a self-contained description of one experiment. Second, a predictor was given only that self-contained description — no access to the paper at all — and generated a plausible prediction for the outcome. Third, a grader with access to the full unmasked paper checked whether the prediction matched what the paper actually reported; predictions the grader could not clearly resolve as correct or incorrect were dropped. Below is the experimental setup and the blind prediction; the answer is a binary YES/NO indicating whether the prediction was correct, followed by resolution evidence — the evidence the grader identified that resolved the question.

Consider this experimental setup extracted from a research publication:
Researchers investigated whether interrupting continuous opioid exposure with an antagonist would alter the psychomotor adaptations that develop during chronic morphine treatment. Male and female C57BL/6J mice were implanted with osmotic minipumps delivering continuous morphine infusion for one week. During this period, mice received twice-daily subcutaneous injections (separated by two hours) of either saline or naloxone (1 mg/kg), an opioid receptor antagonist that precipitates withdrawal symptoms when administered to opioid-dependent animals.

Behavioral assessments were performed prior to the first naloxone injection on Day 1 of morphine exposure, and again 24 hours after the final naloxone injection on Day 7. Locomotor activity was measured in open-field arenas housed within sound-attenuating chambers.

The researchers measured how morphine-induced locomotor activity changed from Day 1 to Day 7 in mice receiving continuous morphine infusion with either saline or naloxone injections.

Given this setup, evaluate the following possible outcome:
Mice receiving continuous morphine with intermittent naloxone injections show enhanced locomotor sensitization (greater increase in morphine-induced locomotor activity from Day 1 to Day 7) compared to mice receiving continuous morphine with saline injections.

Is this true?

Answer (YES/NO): YES